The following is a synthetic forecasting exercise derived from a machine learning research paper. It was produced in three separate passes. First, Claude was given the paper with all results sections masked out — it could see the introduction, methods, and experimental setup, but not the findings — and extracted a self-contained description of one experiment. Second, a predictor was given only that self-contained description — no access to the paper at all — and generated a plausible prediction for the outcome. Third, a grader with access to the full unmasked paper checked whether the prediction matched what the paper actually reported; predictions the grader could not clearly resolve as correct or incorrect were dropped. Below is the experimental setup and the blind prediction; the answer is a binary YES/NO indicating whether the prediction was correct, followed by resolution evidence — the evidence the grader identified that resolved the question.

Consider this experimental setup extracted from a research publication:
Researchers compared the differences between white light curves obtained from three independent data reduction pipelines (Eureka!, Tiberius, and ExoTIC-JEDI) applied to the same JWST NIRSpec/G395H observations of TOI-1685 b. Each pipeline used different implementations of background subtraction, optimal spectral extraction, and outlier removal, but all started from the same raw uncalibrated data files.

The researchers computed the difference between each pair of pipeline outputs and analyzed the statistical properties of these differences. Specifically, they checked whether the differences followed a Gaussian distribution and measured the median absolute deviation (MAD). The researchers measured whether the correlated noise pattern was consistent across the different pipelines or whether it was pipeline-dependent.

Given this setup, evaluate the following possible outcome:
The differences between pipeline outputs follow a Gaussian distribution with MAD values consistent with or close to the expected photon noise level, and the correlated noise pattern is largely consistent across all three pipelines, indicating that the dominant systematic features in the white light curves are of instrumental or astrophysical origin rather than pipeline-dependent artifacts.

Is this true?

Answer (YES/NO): YES